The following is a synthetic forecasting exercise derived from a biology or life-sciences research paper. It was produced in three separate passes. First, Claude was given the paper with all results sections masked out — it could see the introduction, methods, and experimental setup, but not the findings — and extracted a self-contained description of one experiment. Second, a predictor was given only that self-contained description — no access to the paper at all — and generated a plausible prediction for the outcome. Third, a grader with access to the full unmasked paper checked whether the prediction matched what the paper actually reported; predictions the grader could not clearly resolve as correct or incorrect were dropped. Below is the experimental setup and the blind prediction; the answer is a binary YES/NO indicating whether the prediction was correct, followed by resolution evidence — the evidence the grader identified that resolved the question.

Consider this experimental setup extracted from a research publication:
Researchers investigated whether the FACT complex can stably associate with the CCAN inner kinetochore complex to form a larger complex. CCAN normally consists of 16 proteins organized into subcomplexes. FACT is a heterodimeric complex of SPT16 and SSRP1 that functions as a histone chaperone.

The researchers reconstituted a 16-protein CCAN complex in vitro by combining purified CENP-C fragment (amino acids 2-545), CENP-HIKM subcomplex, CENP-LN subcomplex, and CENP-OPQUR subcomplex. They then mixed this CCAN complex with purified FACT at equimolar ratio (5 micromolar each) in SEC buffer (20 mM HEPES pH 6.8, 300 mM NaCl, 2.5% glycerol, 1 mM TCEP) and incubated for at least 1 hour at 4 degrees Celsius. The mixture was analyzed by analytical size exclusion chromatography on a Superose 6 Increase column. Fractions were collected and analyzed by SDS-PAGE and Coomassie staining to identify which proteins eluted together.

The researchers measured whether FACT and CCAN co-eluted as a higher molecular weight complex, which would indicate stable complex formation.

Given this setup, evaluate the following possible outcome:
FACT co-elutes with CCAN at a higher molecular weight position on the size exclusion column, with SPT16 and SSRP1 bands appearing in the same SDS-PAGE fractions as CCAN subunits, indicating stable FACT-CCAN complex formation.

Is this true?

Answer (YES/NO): YES